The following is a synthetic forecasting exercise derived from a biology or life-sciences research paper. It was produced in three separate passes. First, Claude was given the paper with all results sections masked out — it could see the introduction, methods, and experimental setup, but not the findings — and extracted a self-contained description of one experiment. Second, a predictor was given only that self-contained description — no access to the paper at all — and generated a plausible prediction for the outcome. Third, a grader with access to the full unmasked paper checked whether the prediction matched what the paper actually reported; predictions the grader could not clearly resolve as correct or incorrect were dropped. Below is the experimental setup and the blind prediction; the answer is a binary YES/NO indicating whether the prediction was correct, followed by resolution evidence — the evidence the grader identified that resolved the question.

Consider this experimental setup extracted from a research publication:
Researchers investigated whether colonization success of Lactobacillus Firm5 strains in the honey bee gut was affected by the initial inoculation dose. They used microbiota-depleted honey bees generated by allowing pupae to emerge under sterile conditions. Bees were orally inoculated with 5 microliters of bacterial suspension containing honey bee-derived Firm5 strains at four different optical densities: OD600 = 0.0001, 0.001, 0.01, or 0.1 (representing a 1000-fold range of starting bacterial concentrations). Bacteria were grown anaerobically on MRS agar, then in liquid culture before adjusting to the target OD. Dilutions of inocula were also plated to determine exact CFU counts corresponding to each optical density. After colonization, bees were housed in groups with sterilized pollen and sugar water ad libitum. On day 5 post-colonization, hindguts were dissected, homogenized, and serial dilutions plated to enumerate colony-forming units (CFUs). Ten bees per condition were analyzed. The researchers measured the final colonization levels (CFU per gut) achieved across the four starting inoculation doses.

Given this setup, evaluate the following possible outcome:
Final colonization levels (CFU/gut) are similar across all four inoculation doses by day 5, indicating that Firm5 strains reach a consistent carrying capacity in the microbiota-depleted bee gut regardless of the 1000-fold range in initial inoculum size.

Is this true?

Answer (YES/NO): NO